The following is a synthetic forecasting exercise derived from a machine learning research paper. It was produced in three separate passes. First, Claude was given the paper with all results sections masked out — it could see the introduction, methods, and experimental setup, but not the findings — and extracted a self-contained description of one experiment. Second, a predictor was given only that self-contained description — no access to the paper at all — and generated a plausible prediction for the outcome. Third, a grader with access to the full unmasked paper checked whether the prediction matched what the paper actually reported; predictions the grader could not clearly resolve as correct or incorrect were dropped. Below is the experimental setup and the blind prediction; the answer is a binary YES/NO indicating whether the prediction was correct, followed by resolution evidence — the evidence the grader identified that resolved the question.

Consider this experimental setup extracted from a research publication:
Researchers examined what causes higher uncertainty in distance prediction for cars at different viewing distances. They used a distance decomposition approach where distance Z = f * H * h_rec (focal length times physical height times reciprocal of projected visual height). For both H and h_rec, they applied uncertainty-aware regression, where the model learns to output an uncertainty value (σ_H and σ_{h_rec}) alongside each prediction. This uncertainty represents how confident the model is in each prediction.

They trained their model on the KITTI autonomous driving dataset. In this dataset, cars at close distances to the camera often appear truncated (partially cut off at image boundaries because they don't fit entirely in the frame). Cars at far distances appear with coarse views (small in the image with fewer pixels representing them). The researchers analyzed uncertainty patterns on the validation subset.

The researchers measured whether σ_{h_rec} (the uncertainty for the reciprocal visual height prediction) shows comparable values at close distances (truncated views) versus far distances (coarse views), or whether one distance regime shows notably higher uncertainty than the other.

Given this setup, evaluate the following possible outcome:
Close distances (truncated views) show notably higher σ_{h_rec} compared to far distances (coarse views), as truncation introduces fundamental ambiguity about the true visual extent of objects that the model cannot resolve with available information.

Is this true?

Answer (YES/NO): NO